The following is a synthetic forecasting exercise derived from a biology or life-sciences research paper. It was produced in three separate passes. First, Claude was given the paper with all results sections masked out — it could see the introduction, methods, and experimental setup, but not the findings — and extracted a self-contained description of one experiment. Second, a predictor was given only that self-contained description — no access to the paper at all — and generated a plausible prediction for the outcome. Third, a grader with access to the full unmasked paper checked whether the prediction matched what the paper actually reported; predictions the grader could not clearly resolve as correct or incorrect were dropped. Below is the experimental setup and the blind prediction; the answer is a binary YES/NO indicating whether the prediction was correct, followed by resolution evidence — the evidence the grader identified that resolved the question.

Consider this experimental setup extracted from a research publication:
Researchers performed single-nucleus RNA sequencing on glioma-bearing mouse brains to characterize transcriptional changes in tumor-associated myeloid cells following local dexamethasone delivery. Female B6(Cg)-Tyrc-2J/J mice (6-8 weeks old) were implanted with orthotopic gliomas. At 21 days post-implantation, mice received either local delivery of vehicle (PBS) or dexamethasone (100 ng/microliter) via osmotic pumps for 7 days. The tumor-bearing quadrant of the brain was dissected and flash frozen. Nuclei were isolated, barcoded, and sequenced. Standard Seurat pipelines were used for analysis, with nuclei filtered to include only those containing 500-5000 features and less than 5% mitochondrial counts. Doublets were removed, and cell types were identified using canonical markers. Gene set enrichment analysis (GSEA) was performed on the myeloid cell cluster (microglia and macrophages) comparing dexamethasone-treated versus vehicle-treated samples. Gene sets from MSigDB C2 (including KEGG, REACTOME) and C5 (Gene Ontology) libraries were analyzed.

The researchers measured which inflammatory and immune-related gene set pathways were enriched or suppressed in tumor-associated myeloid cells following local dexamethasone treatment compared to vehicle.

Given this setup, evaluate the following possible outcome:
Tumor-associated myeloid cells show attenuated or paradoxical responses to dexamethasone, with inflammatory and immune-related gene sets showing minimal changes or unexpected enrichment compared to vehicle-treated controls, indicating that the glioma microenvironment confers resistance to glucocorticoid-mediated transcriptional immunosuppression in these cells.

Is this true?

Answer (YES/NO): NO